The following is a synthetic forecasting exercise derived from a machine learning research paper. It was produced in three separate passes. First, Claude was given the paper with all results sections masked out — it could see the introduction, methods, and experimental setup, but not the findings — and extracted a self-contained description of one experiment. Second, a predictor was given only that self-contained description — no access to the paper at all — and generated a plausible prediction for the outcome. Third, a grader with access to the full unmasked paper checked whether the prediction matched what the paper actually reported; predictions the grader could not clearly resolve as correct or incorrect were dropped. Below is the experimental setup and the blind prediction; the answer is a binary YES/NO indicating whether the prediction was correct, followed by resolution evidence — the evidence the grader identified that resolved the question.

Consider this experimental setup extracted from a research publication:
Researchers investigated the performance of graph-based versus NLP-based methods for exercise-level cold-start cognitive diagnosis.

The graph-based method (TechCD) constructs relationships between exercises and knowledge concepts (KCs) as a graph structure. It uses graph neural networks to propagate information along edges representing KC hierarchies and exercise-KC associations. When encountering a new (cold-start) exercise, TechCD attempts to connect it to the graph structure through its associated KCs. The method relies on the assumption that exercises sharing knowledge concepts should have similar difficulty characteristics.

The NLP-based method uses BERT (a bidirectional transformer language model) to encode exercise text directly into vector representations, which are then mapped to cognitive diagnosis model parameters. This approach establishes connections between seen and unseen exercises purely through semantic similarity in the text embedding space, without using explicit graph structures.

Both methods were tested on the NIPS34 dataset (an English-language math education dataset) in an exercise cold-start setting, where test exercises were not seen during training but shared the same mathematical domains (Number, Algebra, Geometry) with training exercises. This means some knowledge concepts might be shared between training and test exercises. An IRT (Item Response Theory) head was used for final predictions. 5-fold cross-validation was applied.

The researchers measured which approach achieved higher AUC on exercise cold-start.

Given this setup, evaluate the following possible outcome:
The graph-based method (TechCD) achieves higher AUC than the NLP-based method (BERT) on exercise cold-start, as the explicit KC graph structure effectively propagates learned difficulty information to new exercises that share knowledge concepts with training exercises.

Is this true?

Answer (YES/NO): NO